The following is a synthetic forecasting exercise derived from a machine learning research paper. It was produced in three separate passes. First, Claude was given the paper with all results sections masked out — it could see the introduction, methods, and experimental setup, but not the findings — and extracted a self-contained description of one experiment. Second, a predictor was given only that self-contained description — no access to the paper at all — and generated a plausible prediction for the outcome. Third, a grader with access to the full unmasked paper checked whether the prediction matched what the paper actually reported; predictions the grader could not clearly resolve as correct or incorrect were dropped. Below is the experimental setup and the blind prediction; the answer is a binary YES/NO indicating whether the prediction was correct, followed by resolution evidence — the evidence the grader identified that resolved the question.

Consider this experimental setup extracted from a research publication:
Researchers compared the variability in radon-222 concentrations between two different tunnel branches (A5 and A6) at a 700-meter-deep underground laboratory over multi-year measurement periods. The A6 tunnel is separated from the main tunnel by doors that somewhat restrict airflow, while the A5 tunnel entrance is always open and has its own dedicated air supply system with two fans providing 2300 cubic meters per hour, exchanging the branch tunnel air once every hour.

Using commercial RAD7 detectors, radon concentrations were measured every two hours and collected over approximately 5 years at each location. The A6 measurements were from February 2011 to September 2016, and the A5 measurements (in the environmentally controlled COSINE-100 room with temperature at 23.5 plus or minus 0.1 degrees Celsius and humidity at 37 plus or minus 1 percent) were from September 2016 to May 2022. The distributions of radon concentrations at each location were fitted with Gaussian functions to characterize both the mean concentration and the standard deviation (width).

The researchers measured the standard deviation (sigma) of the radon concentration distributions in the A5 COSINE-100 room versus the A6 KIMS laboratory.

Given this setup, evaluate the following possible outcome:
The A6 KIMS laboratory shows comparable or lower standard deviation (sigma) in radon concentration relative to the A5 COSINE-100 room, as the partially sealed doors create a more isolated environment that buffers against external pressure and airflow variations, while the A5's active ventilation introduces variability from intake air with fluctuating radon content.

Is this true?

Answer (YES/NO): NO